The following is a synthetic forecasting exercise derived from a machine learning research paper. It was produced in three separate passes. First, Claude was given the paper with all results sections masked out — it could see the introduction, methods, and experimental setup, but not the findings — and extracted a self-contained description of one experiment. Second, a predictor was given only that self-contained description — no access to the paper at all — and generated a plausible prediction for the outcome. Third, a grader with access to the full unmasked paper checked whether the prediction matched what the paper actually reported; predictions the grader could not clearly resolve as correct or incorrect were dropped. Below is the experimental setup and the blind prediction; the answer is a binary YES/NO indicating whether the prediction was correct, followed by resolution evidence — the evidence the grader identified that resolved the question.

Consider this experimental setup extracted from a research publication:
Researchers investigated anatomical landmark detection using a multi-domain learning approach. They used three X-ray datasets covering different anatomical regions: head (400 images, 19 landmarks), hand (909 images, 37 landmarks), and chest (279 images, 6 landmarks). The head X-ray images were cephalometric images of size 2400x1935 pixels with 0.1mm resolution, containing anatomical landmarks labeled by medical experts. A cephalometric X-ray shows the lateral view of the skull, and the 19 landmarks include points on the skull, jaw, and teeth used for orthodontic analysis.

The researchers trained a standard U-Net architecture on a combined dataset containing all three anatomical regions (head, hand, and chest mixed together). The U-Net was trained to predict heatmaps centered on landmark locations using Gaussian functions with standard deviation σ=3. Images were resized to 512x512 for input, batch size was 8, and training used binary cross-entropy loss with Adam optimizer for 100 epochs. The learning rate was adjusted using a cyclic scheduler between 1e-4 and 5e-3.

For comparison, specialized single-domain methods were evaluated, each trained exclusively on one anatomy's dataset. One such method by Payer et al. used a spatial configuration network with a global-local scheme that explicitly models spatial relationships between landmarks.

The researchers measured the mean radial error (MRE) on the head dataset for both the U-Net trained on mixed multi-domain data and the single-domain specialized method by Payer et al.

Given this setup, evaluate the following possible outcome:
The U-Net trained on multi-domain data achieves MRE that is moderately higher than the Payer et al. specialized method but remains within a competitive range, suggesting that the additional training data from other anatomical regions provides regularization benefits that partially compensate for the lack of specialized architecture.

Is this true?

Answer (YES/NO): NO